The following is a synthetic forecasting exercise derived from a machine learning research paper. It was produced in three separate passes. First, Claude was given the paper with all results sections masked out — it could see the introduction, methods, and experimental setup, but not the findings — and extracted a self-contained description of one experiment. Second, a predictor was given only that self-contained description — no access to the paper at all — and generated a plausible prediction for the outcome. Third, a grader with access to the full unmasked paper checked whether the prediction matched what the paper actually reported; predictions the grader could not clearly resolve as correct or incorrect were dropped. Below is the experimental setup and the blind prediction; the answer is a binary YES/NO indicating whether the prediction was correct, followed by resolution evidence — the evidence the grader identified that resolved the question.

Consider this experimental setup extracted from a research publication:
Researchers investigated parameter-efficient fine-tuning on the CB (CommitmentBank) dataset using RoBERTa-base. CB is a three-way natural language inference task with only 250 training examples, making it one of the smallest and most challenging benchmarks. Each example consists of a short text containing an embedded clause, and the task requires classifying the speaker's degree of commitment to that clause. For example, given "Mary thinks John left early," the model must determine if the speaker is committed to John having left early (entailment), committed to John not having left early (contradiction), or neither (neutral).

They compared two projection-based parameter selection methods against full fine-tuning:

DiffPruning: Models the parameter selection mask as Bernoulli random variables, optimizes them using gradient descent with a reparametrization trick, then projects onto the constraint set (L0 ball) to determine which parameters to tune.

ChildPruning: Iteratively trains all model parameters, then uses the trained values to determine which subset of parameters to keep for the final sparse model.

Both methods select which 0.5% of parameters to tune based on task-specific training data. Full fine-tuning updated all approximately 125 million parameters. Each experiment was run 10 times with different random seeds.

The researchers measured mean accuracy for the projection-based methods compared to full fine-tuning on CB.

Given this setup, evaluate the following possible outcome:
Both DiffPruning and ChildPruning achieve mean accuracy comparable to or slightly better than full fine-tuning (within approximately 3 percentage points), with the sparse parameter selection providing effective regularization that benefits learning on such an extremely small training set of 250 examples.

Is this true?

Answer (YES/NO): NO